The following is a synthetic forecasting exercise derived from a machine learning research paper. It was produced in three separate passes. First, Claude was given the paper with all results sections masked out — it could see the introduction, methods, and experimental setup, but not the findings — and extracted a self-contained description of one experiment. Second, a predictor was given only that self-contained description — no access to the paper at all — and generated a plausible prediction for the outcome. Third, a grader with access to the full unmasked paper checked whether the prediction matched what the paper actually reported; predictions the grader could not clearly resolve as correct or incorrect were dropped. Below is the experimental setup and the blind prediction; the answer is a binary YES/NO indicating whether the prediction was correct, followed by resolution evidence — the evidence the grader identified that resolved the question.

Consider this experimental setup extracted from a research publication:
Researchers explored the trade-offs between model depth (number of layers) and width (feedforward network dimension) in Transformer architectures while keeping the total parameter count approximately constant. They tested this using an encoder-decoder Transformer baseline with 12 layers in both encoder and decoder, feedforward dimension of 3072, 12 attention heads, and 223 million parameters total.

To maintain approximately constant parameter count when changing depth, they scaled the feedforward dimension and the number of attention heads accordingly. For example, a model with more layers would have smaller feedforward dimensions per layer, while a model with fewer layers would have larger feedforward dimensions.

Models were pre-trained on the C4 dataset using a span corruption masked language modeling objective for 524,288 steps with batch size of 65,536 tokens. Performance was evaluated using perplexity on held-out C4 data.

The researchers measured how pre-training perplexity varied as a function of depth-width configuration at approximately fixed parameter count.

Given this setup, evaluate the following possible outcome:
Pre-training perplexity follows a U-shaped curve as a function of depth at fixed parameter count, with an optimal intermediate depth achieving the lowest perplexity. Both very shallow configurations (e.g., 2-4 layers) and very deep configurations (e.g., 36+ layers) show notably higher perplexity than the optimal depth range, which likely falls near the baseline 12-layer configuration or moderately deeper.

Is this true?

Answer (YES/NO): NO